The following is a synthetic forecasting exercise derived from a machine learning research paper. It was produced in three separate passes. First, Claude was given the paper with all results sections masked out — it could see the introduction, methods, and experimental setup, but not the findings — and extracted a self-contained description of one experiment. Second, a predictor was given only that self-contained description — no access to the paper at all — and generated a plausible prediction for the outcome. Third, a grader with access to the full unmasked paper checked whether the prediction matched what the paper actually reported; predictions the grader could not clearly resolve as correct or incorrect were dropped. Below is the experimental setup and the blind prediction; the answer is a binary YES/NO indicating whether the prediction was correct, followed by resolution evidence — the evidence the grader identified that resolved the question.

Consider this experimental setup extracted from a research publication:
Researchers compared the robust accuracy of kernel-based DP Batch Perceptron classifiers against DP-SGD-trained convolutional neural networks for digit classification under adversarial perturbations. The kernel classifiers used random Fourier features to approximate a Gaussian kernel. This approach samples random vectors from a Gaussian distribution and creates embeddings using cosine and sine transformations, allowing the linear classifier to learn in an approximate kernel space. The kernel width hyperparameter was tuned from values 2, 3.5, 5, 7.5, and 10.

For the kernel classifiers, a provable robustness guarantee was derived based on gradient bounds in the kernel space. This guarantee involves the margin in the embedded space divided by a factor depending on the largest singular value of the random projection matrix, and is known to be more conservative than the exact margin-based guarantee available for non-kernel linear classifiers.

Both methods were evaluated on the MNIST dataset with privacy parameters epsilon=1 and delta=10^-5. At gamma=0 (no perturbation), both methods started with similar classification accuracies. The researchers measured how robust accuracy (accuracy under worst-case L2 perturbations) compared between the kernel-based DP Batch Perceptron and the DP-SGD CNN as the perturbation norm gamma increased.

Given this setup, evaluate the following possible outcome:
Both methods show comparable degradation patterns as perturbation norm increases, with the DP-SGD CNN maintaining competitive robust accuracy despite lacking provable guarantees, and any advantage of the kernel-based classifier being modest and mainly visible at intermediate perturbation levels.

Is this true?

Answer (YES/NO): NO